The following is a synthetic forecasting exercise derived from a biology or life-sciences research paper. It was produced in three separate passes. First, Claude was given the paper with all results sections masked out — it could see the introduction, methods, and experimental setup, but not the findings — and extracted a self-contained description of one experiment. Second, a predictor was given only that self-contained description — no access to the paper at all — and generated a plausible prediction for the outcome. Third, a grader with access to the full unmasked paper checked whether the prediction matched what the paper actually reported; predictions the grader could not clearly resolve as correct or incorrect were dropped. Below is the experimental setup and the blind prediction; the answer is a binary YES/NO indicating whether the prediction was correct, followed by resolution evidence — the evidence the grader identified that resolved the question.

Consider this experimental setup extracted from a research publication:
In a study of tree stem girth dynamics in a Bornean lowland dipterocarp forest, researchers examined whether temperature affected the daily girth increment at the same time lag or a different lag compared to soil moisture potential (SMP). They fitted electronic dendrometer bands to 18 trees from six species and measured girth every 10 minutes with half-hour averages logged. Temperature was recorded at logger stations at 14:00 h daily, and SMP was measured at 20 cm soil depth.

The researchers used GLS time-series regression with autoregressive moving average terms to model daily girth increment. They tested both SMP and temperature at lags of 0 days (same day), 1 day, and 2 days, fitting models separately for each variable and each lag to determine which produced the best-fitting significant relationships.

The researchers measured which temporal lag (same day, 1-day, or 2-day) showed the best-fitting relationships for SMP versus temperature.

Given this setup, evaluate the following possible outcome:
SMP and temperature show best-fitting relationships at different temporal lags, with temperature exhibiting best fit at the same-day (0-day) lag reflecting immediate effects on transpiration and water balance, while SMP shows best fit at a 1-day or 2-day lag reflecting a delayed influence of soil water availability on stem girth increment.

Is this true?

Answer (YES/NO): YES